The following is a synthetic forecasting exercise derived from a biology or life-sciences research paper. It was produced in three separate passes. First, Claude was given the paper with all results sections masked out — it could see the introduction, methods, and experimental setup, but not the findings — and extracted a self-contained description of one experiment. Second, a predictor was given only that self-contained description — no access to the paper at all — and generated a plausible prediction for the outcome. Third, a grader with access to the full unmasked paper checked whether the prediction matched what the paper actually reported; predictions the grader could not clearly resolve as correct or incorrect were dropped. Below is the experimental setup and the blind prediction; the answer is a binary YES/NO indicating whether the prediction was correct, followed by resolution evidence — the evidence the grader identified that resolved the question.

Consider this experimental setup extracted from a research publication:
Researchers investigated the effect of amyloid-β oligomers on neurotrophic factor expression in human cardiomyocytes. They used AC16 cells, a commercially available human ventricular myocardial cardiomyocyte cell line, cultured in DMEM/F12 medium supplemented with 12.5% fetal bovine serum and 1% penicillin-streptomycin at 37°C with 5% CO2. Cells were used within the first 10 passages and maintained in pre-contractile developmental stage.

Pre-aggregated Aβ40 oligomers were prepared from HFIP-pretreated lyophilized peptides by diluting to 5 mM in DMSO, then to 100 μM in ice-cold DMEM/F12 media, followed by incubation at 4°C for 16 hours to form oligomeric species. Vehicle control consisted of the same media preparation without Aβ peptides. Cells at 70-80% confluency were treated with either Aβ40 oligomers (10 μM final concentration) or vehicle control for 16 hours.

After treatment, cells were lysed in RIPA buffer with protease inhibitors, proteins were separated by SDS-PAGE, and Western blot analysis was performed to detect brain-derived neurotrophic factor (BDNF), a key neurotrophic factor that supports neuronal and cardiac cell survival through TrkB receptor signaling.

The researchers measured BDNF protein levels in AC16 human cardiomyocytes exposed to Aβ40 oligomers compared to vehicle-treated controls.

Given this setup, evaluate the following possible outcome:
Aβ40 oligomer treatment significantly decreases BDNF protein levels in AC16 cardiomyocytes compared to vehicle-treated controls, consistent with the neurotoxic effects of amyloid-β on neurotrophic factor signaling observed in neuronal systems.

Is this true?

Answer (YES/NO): YES